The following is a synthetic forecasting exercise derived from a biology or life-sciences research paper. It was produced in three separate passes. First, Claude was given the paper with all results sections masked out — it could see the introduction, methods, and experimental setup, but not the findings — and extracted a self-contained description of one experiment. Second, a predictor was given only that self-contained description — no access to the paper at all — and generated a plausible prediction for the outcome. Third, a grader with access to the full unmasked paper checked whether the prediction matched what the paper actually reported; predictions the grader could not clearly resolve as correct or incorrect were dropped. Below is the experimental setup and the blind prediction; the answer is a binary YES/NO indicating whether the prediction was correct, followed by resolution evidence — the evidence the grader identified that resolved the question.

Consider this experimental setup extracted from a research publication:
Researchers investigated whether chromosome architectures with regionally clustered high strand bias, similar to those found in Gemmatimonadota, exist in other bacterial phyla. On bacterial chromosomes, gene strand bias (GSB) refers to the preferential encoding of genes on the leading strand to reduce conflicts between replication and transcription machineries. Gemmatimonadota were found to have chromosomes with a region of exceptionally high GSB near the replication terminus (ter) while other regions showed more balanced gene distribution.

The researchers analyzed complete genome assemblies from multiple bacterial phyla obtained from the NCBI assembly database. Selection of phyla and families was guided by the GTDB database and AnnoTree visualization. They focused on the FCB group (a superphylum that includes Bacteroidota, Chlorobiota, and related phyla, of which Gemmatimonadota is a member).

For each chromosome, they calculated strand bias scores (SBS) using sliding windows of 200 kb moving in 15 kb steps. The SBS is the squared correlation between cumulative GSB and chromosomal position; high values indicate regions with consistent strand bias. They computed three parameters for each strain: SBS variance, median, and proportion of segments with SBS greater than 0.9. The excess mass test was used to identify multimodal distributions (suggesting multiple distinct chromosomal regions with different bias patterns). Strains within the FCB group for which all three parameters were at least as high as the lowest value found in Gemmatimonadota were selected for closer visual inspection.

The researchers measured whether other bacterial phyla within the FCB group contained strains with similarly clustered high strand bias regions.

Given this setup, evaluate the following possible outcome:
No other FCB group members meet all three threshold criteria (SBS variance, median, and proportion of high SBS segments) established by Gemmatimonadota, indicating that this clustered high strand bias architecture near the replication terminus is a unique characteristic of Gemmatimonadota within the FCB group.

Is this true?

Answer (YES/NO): NO